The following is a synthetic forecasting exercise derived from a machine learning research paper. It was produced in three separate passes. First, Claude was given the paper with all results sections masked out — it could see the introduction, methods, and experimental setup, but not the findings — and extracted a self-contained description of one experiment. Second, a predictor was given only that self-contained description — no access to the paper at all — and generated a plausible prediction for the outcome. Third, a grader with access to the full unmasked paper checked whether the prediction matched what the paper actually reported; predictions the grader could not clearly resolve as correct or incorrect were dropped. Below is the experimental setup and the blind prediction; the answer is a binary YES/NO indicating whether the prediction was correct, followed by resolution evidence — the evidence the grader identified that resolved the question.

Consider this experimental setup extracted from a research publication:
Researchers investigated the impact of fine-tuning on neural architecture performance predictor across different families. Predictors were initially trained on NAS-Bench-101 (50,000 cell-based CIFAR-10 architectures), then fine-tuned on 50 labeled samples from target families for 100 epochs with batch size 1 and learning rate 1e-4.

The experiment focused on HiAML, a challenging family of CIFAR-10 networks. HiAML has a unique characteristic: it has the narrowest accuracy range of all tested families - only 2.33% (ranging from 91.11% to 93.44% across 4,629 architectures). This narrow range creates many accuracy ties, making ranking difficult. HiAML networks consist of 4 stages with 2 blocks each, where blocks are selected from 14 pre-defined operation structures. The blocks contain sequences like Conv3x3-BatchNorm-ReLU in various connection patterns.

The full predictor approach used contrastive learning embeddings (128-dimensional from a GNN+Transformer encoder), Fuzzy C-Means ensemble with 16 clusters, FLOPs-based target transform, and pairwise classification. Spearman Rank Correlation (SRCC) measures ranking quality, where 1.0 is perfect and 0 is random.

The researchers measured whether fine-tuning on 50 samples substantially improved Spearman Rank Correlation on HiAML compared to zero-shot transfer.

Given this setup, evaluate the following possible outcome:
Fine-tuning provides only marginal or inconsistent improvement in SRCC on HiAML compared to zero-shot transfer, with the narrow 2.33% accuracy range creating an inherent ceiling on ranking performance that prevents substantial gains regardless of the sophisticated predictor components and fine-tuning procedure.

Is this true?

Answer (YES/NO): YES